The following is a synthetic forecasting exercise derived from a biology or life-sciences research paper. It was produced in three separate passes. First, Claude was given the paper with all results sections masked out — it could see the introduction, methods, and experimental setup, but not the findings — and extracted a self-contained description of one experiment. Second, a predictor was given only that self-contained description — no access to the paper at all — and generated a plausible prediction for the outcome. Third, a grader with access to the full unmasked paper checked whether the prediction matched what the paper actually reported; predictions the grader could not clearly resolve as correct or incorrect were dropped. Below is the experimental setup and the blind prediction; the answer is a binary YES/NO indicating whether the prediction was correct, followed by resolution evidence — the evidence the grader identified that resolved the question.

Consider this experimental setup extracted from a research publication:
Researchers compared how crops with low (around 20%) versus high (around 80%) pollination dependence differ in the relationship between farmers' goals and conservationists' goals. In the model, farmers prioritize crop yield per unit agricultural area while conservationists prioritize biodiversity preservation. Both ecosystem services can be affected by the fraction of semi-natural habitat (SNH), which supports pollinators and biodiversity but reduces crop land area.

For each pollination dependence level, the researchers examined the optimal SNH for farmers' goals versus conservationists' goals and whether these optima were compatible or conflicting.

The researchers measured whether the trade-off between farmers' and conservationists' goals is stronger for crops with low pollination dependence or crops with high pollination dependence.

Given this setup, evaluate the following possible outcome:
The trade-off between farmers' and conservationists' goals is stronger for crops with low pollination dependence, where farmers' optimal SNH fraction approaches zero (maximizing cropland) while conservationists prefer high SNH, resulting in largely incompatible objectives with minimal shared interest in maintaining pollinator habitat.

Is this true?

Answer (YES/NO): YES